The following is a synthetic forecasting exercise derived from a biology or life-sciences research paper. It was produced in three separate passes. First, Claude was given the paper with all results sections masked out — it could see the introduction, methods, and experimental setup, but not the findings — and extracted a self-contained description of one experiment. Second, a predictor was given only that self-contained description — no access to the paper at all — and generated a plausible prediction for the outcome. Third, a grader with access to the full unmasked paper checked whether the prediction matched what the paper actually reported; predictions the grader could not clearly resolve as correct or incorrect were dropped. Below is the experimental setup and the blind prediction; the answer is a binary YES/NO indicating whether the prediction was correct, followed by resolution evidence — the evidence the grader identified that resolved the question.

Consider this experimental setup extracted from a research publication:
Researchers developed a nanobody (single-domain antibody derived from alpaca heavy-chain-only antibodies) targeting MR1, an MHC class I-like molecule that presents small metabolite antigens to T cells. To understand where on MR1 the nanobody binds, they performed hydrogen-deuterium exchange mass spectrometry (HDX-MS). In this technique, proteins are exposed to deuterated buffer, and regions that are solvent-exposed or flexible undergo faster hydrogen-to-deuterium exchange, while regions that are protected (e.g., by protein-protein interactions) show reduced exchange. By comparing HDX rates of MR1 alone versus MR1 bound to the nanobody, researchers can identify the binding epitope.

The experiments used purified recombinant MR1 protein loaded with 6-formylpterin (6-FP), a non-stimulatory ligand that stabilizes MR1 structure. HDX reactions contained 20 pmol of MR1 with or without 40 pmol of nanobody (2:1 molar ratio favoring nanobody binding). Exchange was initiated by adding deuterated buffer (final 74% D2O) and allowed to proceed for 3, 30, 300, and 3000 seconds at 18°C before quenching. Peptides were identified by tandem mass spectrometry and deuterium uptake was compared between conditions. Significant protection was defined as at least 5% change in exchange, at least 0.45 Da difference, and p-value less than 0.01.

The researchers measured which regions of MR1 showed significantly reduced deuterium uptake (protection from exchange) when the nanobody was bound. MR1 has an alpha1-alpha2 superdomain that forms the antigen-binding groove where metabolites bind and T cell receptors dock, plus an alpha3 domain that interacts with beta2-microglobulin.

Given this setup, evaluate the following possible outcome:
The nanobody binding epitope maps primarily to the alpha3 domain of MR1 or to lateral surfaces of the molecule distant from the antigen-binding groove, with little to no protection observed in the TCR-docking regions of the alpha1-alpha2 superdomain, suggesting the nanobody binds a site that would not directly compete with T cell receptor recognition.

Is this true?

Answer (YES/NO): NO